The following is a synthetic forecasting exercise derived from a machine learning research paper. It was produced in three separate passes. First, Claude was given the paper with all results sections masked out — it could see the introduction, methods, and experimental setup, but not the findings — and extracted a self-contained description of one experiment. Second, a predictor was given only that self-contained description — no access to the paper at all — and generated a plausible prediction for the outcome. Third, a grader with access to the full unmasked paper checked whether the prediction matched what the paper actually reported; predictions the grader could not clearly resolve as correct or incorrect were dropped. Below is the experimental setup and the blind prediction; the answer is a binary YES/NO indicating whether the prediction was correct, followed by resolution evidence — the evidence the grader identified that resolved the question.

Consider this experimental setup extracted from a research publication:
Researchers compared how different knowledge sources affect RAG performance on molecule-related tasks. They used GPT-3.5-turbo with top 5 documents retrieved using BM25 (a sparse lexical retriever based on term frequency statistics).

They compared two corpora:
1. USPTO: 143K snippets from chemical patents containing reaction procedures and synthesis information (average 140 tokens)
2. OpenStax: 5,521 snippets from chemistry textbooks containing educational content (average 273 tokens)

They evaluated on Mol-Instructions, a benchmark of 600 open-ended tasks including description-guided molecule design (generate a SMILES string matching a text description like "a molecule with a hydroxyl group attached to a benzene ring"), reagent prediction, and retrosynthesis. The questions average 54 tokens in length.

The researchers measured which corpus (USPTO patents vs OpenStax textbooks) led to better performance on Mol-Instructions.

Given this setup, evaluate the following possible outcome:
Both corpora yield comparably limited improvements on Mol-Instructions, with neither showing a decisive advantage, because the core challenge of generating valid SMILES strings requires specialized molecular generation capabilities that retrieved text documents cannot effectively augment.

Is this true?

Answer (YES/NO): NO